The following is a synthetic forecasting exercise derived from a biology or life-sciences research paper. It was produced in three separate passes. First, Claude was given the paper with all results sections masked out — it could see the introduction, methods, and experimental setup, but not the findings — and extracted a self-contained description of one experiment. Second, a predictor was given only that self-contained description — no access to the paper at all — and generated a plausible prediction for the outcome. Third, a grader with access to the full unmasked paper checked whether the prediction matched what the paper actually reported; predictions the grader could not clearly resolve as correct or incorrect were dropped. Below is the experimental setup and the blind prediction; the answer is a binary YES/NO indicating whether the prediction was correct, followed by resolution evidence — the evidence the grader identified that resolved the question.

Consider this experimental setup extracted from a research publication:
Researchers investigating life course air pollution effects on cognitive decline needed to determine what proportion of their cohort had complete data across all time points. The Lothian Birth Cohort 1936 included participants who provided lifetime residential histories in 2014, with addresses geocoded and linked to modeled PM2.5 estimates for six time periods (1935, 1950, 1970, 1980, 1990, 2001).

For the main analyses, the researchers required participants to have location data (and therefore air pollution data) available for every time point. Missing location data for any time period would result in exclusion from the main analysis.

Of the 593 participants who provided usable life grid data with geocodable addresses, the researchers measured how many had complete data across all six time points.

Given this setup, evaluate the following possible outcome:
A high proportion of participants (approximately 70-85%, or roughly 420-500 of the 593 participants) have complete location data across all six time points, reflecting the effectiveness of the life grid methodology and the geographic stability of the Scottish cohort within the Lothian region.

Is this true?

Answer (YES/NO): NO